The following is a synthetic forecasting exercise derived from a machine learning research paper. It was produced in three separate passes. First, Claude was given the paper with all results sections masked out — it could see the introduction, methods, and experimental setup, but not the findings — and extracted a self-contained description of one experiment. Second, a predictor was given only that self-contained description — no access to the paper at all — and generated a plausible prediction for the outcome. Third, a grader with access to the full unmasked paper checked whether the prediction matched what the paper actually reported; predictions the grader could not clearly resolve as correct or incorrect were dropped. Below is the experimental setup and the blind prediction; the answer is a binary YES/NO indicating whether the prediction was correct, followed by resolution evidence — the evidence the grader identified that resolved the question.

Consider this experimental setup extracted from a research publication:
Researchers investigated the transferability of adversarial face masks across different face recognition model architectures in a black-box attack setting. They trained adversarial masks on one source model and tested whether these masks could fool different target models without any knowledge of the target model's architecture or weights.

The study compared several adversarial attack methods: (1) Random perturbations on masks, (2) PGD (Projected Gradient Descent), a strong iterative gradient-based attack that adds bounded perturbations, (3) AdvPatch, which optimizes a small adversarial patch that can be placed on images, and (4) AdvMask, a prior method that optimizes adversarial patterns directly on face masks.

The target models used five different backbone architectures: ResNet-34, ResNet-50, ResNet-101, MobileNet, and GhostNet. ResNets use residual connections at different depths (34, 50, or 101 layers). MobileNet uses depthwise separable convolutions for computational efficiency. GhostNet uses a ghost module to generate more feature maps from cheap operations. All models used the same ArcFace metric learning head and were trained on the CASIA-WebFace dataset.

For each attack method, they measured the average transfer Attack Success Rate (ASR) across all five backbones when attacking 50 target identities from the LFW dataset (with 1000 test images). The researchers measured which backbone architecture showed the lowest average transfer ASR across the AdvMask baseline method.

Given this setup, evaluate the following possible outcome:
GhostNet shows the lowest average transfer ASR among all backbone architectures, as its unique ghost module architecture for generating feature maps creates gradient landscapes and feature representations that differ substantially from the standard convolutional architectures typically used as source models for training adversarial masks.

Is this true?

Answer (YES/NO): NO